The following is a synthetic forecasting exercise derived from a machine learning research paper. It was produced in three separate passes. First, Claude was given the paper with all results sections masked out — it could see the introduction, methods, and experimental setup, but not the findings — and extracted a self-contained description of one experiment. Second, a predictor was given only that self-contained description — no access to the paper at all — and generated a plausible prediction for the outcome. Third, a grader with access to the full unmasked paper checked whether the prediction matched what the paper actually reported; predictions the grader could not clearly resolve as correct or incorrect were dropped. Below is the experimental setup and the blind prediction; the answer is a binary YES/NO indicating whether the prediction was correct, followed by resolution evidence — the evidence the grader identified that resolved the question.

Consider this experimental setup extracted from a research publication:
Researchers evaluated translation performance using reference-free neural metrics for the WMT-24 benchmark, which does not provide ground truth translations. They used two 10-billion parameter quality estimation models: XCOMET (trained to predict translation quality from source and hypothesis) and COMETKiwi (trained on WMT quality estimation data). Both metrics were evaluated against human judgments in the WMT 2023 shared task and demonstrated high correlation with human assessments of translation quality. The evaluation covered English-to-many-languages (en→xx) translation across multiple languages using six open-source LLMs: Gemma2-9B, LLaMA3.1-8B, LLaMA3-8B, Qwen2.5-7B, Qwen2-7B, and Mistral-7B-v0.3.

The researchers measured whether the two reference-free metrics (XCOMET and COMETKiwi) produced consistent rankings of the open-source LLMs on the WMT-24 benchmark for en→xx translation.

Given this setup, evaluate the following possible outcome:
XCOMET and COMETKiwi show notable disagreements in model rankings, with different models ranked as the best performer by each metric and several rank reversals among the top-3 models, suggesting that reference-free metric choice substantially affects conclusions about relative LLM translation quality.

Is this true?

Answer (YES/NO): NO